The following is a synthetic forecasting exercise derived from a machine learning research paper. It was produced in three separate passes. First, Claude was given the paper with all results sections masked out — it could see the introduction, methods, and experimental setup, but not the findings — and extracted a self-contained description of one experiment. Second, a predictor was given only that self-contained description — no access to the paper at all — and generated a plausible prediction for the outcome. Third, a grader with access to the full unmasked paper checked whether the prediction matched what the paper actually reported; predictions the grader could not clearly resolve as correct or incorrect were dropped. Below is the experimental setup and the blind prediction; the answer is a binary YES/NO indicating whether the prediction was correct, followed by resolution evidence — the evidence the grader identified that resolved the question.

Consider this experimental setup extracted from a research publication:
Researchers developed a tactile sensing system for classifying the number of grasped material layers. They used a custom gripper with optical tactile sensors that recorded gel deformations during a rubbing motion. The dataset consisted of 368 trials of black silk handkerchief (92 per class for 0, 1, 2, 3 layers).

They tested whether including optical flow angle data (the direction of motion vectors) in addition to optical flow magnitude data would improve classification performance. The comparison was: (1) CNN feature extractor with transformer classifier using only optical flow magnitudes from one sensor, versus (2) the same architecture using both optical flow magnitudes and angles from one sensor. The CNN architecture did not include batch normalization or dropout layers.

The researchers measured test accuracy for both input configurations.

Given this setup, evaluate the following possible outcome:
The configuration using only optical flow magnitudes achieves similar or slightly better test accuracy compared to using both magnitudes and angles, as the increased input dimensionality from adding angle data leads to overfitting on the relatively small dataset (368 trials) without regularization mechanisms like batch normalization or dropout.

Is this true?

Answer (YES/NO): NO